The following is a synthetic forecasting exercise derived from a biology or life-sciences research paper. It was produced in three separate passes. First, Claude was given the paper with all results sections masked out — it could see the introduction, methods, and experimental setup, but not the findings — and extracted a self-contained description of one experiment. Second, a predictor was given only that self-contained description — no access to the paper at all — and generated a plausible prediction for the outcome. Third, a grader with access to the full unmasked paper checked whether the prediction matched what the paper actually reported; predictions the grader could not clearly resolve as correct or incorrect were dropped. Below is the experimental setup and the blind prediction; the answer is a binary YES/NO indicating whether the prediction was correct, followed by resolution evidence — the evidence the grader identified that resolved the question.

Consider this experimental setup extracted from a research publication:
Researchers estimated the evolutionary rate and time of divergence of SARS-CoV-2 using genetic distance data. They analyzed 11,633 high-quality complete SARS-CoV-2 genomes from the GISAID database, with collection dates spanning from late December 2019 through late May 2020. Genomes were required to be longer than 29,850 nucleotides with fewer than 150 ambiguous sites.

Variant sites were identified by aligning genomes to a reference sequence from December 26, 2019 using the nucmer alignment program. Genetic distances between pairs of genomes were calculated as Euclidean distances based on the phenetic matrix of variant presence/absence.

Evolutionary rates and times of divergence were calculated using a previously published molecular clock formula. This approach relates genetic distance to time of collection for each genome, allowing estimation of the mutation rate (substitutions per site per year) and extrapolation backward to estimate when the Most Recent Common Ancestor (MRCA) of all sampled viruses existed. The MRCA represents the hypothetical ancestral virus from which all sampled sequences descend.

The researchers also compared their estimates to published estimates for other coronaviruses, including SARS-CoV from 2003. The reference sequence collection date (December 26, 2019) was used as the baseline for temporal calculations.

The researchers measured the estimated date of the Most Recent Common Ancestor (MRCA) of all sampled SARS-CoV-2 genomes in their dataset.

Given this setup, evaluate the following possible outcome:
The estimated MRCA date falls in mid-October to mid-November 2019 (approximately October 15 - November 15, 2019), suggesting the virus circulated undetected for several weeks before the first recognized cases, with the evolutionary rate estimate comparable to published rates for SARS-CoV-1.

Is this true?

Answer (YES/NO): NO